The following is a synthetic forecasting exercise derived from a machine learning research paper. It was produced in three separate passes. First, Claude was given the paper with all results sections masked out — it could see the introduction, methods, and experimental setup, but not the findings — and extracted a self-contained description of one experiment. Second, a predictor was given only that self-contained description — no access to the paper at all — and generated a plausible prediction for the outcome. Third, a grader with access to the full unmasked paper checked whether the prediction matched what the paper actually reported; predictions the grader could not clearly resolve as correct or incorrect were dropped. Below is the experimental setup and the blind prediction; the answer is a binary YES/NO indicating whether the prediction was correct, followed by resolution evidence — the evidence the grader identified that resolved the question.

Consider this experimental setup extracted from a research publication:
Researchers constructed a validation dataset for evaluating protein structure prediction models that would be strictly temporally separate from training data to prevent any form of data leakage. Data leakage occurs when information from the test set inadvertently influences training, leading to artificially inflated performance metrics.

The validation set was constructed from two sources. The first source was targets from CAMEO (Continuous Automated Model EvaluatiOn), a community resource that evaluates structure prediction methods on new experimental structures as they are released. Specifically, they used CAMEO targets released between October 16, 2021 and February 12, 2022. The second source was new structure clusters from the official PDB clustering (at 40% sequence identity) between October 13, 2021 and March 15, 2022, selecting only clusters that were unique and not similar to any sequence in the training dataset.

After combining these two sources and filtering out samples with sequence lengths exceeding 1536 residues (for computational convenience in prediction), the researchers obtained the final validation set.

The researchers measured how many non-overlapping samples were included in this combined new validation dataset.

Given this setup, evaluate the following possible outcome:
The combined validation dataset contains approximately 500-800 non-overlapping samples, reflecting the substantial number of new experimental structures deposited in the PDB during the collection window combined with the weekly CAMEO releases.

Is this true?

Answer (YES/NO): YES